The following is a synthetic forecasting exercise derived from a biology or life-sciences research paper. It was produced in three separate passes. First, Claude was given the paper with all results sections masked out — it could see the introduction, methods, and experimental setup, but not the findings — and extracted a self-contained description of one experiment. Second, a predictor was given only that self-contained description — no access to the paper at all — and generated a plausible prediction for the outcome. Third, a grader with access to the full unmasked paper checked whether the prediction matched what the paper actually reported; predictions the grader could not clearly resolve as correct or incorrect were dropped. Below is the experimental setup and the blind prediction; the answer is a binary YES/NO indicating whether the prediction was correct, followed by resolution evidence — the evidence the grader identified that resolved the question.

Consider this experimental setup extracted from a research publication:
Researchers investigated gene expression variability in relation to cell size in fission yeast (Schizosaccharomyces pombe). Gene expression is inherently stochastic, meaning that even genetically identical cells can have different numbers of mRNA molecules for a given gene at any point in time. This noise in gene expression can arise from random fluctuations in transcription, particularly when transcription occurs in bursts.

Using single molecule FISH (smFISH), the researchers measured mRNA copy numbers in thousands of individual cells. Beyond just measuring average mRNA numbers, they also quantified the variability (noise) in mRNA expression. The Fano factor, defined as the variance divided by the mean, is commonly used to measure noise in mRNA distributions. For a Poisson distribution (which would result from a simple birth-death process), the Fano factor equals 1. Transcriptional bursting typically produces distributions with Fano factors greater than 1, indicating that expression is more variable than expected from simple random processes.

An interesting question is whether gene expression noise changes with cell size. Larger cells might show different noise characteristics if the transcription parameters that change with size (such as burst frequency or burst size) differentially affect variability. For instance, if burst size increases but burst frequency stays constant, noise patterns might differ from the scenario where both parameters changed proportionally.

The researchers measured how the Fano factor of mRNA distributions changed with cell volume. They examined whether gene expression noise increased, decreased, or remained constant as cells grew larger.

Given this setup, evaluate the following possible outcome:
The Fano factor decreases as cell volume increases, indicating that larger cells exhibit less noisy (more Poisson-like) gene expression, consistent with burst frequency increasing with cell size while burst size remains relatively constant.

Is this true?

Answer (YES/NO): NO